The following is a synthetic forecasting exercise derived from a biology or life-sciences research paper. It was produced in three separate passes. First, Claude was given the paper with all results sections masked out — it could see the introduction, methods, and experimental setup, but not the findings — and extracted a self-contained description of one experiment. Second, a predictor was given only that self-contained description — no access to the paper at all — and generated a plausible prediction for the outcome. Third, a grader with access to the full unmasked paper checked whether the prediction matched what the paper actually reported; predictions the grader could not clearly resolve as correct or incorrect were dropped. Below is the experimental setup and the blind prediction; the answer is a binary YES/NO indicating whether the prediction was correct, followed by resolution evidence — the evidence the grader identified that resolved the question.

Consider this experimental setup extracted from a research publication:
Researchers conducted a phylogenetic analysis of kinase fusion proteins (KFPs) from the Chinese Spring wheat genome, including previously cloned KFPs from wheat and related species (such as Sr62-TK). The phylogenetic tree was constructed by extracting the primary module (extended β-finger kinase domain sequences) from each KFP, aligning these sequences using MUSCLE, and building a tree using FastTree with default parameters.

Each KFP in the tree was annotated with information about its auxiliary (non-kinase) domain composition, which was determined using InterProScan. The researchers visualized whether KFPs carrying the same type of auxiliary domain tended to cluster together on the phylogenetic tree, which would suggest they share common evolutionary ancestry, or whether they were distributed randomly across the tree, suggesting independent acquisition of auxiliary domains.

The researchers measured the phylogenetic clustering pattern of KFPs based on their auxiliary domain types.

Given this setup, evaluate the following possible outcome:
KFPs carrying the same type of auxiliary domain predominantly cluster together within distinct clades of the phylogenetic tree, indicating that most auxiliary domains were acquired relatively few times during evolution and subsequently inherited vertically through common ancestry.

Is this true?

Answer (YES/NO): NO